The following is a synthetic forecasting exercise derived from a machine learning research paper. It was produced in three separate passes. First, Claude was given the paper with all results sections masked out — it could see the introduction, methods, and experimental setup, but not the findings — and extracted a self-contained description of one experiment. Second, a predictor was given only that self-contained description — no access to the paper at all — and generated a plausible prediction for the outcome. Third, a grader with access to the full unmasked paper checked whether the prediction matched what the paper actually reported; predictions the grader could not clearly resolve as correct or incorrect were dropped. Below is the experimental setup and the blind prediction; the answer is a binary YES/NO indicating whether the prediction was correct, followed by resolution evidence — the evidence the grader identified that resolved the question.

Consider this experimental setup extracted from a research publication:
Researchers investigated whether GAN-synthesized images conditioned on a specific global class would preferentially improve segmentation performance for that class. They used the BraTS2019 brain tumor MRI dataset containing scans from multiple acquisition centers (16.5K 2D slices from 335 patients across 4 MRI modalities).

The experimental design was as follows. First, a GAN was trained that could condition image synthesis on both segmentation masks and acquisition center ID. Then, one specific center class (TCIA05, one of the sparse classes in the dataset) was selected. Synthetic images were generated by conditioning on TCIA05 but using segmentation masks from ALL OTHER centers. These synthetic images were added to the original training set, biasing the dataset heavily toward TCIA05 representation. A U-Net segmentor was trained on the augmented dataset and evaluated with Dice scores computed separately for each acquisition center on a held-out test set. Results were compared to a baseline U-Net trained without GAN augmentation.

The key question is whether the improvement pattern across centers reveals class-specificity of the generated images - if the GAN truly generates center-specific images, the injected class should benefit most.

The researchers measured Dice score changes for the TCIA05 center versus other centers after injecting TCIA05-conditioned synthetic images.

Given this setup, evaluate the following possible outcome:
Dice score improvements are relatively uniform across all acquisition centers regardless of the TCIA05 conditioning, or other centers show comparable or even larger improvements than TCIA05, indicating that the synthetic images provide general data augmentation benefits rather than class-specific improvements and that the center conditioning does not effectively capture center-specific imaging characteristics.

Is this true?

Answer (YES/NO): NO